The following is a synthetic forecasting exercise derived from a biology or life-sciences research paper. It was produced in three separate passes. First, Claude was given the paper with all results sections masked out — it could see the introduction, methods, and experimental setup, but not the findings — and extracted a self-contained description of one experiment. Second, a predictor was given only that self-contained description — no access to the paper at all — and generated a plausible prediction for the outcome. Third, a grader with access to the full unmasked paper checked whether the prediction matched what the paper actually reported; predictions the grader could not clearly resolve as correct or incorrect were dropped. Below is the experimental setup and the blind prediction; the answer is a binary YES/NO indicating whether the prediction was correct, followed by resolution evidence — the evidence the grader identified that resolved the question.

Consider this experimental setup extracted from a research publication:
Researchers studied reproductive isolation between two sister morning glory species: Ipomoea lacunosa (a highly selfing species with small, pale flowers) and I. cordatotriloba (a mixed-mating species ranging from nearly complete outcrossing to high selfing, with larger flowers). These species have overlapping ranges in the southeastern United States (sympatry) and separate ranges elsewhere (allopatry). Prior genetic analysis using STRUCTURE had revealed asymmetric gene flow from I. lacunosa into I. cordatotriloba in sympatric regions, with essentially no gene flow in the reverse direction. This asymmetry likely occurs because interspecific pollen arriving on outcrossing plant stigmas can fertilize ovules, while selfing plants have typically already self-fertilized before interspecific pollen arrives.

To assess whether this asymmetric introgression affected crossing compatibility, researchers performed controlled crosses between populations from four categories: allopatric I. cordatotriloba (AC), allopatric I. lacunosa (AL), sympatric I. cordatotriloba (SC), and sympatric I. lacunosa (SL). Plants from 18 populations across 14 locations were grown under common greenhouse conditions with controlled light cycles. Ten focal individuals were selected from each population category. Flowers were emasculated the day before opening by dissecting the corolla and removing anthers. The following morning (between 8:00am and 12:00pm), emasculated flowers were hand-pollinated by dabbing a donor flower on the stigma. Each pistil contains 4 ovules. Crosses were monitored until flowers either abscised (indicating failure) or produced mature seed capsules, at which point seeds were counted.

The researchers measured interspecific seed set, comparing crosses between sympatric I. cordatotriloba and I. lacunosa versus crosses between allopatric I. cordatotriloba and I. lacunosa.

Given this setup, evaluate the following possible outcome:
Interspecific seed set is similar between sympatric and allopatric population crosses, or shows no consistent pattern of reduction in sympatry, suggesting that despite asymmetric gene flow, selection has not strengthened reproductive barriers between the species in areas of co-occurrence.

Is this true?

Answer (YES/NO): NO